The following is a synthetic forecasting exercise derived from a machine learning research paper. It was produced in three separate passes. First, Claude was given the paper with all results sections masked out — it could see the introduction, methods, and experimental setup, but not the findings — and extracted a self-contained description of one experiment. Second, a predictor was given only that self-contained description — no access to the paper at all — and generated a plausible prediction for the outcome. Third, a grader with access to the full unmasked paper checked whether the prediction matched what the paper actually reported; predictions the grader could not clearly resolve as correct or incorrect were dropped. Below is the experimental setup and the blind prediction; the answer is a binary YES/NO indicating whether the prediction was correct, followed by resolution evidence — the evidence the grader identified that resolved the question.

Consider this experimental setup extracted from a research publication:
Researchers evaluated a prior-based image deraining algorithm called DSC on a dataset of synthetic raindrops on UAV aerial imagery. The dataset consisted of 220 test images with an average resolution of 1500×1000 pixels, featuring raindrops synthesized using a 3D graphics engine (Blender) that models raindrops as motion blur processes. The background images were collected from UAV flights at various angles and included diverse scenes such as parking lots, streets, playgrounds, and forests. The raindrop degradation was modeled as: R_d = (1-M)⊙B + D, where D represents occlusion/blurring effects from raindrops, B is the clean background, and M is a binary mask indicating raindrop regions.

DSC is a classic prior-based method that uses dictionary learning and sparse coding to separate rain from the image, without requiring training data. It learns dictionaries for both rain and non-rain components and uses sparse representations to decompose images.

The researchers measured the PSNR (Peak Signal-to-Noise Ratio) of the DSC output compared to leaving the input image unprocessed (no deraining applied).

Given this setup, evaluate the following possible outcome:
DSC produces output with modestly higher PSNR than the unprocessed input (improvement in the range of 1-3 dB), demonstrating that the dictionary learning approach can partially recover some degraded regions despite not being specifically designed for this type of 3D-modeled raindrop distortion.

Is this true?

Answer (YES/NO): NO